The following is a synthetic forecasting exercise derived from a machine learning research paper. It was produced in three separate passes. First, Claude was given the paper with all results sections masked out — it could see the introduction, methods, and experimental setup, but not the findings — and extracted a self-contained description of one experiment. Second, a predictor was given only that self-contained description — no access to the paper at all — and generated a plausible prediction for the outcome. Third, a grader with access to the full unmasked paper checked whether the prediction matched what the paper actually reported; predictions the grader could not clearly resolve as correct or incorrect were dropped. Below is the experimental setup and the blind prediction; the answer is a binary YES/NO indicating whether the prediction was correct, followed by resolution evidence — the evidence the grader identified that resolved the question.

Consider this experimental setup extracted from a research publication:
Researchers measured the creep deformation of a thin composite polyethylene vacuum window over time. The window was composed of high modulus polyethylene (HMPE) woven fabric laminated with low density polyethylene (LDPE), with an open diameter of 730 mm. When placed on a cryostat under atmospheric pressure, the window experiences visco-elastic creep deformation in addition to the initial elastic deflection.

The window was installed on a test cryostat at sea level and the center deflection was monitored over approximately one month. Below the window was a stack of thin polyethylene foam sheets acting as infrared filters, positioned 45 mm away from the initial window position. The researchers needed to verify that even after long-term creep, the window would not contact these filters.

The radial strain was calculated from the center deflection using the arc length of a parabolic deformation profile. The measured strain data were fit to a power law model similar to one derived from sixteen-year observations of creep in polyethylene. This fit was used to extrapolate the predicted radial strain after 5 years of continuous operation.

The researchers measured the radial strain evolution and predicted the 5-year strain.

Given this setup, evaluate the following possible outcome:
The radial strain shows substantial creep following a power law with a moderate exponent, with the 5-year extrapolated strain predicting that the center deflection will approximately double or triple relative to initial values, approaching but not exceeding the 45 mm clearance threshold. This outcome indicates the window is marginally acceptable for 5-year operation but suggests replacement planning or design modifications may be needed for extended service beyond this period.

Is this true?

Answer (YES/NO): NO